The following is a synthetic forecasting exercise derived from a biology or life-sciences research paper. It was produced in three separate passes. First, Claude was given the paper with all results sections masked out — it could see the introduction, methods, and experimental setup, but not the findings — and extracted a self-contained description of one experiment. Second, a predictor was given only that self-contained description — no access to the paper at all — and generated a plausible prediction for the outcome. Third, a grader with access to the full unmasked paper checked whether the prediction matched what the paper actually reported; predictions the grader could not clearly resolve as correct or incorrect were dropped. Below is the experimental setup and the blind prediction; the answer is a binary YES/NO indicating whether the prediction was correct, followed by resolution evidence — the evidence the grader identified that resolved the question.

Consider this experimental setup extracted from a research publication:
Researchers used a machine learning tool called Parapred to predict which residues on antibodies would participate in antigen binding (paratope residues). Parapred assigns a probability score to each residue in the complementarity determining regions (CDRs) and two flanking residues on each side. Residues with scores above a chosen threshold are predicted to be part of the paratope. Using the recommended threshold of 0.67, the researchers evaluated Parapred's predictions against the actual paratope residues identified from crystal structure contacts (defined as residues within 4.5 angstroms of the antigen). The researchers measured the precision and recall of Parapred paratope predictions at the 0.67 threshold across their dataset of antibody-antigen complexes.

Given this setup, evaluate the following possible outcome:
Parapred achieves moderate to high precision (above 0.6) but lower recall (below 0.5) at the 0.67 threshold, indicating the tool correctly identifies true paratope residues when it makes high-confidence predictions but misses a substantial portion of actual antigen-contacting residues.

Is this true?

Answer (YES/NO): NO